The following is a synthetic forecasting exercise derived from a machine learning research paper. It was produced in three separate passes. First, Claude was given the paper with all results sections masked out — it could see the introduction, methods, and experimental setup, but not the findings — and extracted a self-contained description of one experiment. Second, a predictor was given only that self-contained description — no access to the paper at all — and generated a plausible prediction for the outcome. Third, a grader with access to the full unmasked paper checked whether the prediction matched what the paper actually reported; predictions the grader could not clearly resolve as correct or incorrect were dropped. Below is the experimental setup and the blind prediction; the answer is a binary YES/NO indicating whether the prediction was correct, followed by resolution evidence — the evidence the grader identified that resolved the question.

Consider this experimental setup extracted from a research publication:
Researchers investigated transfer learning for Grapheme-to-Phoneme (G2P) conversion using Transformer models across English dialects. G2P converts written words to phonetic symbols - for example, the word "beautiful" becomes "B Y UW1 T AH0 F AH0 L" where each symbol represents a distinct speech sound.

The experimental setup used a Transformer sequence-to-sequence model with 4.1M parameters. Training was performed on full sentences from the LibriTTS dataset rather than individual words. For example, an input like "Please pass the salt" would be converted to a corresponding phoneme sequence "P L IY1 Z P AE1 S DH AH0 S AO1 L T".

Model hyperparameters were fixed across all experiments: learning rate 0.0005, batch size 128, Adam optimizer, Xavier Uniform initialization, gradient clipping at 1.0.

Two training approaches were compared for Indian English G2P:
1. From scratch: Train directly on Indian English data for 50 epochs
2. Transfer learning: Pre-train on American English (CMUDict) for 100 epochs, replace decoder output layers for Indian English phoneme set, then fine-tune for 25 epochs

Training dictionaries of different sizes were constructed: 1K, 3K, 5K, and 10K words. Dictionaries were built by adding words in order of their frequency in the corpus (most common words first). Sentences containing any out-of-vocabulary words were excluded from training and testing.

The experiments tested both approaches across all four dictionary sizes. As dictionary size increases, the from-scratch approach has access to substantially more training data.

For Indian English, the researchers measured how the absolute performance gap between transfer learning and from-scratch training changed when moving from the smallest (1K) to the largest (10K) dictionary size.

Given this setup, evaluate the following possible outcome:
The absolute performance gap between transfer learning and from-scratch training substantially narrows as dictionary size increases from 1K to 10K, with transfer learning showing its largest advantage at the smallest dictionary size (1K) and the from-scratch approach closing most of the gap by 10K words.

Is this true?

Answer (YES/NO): YES